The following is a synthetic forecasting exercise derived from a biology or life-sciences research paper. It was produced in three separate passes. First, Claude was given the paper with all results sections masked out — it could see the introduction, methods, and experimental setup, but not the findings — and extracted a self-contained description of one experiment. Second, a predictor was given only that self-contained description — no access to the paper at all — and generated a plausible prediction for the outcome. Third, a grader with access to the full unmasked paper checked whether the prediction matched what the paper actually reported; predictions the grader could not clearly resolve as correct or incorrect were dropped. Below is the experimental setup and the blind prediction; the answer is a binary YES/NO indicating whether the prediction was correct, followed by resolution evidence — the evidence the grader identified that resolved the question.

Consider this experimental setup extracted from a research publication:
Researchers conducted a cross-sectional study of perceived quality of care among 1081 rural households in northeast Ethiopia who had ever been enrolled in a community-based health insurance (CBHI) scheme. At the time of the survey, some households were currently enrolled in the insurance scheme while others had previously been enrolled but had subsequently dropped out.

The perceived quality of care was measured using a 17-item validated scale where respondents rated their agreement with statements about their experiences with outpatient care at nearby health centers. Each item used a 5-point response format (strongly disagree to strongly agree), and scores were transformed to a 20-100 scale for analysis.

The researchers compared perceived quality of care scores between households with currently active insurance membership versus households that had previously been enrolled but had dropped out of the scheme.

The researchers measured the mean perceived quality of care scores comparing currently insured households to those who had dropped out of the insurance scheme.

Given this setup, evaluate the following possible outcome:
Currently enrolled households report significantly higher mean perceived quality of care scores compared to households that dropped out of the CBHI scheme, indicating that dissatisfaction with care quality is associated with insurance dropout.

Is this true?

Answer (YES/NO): YES